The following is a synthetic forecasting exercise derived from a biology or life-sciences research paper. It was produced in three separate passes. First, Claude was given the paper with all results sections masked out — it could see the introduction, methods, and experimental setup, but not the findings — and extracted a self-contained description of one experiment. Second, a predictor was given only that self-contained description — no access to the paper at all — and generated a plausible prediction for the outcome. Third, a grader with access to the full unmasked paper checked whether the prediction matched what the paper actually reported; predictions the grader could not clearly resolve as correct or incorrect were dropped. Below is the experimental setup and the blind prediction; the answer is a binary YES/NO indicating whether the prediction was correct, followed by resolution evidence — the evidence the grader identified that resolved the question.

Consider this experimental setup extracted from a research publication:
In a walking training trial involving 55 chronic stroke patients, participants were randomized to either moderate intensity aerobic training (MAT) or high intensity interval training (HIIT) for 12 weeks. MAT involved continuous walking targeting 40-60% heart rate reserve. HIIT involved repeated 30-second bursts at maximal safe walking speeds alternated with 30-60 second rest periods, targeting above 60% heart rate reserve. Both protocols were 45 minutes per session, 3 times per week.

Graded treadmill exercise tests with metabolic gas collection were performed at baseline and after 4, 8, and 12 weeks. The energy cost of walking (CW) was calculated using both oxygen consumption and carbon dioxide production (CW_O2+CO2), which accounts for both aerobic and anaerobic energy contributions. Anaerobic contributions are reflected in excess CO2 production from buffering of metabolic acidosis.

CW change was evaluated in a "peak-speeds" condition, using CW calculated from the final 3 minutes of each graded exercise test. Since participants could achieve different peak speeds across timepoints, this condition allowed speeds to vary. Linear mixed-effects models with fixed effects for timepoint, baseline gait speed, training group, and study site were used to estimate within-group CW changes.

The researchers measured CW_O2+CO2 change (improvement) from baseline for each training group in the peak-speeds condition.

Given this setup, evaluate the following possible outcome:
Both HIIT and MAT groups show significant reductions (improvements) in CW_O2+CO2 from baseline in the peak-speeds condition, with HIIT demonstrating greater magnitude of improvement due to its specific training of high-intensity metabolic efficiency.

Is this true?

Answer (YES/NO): NO